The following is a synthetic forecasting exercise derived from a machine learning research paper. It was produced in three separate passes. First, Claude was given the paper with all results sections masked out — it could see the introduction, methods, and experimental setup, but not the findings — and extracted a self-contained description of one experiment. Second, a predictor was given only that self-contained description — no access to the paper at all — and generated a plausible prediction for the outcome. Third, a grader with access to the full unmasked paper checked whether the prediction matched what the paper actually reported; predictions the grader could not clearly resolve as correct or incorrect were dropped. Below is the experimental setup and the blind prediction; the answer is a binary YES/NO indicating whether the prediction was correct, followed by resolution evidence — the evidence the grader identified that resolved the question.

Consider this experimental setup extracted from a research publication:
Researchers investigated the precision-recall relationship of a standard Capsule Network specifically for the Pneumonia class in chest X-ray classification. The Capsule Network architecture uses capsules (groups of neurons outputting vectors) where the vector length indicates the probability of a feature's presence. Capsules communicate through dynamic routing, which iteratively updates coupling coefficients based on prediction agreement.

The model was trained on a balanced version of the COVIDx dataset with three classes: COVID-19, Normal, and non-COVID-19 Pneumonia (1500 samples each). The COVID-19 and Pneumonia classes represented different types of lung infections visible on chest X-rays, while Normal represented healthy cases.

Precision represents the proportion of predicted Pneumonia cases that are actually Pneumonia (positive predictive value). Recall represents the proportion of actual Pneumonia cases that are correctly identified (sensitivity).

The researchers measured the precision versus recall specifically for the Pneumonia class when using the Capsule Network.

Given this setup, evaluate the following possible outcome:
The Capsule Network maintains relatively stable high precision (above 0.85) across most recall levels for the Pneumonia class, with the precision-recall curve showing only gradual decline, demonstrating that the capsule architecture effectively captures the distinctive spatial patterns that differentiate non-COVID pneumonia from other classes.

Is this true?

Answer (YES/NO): NO